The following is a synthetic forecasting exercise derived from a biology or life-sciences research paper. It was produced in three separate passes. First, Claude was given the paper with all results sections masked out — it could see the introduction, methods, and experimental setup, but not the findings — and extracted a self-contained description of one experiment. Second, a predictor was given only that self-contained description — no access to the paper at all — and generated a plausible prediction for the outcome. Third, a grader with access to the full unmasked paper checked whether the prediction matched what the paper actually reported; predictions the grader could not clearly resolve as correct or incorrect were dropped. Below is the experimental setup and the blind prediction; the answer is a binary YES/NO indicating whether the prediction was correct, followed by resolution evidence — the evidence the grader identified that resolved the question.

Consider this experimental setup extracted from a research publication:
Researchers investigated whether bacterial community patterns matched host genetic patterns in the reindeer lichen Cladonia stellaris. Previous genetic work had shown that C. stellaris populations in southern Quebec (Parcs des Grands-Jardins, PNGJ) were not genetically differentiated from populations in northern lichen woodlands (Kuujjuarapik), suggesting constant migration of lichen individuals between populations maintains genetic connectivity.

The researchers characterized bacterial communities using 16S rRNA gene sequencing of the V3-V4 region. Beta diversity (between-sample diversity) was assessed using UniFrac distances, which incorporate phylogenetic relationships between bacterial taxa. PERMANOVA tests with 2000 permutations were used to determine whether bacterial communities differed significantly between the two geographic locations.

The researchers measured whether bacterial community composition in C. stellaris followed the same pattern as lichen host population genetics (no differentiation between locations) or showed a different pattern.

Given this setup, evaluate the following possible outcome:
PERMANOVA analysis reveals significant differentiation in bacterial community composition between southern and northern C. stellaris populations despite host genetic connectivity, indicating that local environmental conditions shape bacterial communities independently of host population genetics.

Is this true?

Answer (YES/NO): YES